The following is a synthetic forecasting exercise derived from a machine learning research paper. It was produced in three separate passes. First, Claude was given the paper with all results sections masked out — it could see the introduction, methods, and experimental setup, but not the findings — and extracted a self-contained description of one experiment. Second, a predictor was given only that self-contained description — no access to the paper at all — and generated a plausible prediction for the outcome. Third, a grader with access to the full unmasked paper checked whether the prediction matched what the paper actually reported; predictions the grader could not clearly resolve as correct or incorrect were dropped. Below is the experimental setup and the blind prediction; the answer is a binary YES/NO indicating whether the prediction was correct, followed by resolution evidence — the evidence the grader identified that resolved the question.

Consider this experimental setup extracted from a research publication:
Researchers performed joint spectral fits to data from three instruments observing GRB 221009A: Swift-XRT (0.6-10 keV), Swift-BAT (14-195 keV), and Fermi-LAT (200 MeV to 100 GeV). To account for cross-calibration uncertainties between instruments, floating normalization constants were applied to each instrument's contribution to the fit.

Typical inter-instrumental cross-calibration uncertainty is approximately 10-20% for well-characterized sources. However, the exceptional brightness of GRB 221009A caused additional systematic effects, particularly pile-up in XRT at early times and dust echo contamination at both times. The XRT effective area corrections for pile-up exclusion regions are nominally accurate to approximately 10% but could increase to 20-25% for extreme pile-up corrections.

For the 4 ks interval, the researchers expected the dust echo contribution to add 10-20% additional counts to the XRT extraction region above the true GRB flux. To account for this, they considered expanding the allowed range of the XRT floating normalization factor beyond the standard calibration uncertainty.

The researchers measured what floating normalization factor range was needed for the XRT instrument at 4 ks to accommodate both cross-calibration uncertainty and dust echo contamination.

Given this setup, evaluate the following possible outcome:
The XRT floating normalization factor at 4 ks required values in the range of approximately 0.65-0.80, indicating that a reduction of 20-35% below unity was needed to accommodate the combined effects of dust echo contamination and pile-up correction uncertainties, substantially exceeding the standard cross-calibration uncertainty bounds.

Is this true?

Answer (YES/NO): NO